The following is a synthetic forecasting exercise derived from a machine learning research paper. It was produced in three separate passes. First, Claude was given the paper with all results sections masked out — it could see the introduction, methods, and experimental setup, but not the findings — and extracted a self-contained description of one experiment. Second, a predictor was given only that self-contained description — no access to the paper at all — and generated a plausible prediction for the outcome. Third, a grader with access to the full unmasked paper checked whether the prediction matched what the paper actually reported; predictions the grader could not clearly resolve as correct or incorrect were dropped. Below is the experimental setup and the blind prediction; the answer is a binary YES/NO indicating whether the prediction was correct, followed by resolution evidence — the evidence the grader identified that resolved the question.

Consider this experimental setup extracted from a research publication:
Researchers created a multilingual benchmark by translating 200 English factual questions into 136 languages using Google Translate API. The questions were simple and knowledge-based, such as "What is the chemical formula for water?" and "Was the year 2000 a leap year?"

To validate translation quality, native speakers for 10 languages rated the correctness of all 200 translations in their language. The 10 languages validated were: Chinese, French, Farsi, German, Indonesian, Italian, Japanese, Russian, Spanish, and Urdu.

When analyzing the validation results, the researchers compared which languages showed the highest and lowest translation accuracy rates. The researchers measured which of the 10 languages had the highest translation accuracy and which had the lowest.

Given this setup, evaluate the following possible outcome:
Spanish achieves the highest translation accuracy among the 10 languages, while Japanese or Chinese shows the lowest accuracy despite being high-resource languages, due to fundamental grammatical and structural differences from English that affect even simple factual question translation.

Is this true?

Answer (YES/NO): NO